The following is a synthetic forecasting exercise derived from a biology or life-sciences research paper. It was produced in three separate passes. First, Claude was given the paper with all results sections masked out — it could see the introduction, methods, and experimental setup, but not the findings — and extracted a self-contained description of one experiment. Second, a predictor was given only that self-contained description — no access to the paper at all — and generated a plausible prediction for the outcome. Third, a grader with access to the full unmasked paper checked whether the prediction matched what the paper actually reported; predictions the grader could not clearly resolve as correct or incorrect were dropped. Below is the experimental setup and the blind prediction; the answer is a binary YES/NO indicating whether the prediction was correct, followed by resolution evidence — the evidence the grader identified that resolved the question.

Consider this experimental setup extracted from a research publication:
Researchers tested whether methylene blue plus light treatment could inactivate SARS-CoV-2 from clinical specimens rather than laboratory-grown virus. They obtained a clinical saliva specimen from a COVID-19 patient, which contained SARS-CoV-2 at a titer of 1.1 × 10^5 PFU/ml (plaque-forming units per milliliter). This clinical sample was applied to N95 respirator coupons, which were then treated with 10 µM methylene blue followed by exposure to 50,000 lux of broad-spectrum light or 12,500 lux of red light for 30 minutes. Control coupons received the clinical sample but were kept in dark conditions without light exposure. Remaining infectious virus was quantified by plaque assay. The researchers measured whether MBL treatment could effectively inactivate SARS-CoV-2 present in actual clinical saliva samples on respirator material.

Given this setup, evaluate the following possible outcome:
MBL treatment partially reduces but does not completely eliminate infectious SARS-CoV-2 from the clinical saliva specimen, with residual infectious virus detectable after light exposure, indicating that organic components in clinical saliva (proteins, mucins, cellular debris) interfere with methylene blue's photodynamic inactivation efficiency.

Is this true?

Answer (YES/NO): NO